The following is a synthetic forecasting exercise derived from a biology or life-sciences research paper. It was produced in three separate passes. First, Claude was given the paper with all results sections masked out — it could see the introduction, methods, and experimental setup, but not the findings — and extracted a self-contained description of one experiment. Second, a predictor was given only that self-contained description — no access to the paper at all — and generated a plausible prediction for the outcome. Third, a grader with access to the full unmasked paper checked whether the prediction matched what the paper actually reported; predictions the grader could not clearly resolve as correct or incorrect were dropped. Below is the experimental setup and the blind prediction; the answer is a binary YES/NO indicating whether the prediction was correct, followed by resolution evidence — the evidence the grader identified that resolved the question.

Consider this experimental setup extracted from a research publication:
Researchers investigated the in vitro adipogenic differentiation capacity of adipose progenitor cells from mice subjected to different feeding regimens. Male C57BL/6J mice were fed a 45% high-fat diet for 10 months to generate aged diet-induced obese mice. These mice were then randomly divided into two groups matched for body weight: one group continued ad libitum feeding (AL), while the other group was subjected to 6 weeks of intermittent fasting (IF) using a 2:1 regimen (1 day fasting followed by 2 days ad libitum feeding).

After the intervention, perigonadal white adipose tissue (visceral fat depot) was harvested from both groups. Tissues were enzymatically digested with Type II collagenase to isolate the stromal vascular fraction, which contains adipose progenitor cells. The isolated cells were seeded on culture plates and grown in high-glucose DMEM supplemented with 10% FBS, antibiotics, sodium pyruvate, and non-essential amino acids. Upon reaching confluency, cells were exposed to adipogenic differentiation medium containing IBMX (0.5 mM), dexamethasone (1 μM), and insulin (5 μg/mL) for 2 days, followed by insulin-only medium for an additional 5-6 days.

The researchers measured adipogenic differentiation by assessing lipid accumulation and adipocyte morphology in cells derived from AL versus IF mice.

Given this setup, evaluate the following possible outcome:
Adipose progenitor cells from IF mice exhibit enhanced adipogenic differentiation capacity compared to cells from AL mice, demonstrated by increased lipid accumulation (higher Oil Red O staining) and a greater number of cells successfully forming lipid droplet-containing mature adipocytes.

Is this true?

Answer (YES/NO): YES